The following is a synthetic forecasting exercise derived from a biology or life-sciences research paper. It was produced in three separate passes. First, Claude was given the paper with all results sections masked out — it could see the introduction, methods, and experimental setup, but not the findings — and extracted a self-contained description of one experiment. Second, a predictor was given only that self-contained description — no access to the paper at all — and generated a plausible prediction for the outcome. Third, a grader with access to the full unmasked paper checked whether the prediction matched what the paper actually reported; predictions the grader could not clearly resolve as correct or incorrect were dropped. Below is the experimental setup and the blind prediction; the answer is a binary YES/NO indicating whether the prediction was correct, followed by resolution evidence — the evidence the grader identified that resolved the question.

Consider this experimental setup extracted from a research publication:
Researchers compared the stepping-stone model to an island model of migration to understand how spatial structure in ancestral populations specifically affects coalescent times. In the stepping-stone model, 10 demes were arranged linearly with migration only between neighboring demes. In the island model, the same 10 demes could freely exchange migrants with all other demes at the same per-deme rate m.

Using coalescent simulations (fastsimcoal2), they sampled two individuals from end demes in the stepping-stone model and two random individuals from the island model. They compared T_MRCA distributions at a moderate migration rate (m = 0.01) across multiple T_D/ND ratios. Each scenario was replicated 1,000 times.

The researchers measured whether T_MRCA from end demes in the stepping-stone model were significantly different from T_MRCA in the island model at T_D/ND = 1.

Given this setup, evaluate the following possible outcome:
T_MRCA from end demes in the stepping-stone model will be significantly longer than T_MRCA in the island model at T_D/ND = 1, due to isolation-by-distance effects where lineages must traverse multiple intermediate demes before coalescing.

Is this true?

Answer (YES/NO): YES